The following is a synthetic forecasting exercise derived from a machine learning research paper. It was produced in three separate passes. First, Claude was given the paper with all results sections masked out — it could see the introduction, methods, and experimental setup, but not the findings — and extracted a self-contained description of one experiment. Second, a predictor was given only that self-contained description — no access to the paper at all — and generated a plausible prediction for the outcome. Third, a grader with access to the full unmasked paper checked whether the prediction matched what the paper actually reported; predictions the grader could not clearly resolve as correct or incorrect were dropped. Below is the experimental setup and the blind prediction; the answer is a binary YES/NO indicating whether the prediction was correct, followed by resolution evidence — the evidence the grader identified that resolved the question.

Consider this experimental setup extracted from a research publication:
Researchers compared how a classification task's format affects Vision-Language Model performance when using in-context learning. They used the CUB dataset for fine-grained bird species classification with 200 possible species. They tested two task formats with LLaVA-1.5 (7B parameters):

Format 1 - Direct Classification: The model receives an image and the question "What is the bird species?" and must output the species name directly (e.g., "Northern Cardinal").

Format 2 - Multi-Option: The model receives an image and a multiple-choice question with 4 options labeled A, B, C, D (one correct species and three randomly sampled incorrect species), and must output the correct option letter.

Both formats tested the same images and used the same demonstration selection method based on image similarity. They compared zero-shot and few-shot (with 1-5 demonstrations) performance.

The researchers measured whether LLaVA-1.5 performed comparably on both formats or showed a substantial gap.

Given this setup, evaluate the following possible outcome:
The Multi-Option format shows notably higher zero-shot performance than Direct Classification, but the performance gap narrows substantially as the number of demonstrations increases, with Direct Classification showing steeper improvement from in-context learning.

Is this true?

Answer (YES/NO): NO